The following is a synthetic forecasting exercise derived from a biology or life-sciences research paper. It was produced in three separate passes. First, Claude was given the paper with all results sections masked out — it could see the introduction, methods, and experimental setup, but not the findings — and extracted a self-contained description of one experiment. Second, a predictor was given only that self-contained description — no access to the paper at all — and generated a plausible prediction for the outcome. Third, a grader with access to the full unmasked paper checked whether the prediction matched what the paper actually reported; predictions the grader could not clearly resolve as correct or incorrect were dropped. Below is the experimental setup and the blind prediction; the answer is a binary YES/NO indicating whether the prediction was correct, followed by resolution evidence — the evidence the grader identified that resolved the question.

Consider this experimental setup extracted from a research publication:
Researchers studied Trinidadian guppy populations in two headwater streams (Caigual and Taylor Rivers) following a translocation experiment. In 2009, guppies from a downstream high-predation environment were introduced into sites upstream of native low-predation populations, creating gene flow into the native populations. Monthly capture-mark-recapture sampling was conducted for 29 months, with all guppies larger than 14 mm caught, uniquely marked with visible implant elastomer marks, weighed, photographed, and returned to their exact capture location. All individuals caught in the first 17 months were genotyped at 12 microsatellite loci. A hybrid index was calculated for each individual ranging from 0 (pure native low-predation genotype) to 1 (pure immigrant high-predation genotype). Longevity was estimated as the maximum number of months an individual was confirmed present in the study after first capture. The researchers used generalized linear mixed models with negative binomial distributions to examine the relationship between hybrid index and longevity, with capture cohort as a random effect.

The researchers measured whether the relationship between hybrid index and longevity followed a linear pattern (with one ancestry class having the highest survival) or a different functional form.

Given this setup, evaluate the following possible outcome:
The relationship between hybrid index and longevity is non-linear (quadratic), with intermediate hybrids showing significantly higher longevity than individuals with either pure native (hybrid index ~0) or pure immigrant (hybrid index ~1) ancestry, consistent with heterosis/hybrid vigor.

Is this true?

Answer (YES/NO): YES